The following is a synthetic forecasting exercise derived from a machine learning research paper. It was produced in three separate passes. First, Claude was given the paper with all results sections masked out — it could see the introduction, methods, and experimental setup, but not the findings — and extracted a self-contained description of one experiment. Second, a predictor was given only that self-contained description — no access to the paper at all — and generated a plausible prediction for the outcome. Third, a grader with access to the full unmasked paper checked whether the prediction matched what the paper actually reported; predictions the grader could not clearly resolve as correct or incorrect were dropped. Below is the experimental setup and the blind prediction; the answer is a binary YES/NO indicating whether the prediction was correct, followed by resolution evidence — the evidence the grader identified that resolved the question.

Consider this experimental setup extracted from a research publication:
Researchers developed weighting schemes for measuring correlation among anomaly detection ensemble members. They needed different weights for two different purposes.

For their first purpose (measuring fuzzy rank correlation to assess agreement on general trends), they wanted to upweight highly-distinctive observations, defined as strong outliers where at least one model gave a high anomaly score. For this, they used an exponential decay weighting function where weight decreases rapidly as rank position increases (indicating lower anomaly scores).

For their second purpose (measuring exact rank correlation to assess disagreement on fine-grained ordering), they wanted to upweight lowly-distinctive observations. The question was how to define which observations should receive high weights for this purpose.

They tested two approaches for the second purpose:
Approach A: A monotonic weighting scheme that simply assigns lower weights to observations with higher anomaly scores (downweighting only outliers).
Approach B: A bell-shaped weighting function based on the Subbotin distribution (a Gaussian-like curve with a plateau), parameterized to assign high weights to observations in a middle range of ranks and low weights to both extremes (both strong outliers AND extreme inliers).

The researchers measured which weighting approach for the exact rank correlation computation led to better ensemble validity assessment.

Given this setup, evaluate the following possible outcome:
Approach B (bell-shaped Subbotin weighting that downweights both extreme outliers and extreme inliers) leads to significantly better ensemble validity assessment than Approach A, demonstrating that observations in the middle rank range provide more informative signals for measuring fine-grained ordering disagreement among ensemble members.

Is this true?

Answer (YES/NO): YES